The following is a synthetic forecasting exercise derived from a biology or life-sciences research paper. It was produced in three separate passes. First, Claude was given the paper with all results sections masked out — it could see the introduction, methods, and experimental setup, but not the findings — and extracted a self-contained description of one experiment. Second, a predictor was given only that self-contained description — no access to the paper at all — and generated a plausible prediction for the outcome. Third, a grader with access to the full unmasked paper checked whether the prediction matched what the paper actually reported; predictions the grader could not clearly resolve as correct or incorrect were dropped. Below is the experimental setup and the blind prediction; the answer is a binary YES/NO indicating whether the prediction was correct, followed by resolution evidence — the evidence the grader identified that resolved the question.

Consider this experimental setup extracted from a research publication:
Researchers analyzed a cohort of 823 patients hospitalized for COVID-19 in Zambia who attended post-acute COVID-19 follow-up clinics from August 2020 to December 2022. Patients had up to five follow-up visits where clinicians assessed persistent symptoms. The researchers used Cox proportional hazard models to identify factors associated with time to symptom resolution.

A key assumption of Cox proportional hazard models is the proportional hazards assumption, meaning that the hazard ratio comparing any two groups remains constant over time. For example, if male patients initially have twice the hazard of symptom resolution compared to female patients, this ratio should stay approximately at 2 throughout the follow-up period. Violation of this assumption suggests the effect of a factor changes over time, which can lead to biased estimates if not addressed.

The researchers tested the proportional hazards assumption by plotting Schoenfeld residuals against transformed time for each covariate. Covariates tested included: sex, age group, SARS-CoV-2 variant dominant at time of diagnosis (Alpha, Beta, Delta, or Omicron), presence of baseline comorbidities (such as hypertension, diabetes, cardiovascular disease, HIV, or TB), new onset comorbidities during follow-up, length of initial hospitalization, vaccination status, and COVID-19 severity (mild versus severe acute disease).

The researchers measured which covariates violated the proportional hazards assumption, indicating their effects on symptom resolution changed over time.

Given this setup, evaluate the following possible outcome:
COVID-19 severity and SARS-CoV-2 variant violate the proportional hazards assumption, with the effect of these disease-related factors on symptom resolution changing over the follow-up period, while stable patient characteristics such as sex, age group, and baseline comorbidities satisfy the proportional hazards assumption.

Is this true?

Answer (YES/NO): NO